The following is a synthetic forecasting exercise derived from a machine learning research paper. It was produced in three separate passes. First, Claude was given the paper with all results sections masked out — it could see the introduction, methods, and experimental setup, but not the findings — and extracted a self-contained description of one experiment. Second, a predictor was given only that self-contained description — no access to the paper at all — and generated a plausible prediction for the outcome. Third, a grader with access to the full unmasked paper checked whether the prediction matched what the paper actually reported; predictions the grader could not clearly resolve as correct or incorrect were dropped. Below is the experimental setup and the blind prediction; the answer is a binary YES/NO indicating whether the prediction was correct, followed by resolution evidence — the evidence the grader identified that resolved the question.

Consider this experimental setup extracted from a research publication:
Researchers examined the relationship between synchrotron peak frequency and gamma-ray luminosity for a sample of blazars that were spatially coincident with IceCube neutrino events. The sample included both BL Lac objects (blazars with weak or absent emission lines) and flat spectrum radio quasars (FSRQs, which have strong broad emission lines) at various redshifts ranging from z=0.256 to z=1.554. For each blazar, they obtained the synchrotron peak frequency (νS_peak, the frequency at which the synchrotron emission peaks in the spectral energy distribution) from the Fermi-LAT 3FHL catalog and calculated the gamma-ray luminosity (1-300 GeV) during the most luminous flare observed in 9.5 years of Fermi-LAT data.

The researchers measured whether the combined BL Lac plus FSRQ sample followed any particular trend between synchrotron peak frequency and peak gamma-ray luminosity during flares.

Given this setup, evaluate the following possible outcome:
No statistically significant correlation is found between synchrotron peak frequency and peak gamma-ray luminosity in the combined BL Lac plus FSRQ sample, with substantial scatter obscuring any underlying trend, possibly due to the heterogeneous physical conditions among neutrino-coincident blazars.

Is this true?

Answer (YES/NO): NO